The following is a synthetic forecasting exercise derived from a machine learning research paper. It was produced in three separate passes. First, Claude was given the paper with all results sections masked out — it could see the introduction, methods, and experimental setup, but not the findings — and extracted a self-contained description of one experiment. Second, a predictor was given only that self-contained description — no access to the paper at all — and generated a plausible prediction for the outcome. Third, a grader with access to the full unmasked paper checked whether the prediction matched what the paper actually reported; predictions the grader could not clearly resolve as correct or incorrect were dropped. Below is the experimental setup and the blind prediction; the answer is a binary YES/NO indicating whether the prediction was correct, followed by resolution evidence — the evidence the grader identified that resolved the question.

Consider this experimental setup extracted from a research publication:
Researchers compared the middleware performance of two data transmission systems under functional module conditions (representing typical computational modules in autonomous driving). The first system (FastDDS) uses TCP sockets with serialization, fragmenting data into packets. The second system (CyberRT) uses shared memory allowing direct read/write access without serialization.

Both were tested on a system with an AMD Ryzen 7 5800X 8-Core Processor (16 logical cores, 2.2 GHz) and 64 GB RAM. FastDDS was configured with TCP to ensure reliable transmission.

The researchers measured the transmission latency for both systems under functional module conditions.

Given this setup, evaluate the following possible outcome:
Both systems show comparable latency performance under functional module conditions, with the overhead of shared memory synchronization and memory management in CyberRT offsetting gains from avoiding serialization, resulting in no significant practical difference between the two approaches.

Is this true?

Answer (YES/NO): NO